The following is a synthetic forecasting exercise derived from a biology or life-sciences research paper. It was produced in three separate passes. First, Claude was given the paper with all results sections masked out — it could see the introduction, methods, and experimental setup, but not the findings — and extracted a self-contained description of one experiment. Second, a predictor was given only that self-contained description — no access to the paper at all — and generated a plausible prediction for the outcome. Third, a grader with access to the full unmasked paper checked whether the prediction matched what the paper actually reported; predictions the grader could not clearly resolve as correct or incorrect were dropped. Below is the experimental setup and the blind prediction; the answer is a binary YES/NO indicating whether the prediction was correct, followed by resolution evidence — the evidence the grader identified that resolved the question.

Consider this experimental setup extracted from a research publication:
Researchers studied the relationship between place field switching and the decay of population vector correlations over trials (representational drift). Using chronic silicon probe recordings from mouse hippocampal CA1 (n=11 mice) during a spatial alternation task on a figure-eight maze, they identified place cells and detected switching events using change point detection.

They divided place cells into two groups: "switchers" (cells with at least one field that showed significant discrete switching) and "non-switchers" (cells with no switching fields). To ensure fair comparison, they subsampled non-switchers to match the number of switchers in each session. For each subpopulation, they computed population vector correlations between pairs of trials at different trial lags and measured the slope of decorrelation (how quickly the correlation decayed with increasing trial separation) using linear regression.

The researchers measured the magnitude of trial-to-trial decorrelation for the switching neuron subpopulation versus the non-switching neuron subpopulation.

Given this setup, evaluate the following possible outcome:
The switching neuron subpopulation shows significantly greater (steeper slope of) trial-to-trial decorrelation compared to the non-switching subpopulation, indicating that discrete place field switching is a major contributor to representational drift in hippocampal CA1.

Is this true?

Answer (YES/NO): YES